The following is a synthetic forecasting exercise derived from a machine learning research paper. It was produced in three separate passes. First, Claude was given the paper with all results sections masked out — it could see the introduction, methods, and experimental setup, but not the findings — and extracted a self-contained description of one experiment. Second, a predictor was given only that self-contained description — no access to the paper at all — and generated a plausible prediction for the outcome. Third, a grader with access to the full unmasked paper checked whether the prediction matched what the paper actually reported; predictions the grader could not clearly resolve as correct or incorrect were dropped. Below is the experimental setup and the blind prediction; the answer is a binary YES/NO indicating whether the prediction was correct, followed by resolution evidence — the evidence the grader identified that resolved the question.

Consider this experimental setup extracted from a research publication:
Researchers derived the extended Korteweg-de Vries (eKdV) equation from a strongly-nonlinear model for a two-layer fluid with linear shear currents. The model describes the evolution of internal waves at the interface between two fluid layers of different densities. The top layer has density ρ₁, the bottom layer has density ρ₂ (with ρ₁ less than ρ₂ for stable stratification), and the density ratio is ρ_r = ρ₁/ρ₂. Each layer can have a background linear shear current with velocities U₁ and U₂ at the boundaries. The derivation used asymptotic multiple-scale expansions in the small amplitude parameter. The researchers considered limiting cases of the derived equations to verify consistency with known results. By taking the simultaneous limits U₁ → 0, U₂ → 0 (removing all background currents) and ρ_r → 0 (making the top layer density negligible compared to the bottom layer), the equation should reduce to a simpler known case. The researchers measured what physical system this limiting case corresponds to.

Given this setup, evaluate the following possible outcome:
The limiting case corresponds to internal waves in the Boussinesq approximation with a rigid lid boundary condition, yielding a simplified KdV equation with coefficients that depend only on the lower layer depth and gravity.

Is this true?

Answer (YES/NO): NO